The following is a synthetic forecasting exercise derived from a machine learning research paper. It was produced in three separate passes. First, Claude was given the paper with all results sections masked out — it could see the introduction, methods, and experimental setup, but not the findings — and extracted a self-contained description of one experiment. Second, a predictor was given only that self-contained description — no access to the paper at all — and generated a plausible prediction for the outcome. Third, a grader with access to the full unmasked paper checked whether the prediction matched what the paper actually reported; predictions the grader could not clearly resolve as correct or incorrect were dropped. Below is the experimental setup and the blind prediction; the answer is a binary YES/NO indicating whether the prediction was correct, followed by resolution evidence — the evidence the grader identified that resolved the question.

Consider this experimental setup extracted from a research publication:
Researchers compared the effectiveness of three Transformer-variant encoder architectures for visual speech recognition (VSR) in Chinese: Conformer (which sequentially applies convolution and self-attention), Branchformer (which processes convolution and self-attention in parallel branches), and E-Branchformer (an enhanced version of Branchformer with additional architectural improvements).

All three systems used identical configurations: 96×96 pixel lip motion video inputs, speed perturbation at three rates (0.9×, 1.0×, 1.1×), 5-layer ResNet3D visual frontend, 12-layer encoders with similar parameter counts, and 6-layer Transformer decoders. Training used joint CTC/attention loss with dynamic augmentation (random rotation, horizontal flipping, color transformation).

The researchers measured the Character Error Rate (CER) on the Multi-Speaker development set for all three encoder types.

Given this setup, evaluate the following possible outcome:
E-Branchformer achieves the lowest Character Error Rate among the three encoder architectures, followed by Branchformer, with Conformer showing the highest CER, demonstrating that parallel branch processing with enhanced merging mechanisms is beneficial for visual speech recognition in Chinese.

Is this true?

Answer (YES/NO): NO